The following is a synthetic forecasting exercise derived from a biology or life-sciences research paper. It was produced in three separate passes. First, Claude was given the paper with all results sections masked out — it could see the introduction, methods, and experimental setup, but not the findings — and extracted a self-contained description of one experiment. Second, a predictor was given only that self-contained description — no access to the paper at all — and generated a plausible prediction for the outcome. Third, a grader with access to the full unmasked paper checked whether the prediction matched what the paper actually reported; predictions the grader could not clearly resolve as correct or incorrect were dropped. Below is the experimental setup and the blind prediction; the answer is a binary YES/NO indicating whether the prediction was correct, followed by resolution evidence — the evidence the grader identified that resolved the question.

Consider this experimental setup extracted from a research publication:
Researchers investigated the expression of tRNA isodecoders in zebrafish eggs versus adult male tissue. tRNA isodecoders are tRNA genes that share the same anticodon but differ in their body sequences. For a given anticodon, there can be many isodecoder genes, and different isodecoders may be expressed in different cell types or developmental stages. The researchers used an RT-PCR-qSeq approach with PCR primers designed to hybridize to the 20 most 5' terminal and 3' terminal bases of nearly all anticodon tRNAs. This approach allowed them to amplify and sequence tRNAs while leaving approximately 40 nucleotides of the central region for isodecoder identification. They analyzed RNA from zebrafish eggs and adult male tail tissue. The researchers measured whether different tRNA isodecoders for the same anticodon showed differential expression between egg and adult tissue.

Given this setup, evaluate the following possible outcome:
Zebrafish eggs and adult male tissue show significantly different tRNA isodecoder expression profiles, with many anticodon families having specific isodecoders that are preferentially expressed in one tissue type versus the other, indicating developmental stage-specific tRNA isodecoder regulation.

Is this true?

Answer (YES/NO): YES